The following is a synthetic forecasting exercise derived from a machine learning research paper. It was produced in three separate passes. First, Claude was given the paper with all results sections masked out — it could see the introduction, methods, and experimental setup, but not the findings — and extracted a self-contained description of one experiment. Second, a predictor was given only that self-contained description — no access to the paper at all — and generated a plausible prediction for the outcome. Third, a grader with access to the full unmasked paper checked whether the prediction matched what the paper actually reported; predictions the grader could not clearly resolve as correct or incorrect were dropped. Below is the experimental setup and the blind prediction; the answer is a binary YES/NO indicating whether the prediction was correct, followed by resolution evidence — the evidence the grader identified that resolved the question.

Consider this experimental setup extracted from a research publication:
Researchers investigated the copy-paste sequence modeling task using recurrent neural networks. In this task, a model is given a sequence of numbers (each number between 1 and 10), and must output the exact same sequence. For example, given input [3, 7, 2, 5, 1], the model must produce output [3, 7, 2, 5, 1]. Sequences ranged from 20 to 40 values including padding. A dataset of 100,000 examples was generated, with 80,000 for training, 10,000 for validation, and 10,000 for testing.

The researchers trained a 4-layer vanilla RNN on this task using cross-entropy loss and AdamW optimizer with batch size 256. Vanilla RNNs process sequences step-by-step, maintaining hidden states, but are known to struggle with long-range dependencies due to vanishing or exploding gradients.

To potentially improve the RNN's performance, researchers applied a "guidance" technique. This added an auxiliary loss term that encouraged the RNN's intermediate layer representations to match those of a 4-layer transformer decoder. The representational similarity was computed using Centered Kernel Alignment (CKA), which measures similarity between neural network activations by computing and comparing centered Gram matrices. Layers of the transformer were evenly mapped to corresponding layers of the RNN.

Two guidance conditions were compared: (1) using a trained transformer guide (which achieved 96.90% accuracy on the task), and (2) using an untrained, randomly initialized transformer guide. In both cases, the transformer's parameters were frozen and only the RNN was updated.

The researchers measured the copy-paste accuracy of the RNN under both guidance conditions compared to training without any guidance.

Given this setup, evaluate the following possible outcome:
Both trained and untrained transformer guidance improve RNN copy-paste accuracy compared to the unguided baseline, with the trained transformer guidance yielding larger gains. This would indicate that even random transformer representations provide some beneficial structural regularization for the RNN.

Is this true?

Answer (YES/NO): NO